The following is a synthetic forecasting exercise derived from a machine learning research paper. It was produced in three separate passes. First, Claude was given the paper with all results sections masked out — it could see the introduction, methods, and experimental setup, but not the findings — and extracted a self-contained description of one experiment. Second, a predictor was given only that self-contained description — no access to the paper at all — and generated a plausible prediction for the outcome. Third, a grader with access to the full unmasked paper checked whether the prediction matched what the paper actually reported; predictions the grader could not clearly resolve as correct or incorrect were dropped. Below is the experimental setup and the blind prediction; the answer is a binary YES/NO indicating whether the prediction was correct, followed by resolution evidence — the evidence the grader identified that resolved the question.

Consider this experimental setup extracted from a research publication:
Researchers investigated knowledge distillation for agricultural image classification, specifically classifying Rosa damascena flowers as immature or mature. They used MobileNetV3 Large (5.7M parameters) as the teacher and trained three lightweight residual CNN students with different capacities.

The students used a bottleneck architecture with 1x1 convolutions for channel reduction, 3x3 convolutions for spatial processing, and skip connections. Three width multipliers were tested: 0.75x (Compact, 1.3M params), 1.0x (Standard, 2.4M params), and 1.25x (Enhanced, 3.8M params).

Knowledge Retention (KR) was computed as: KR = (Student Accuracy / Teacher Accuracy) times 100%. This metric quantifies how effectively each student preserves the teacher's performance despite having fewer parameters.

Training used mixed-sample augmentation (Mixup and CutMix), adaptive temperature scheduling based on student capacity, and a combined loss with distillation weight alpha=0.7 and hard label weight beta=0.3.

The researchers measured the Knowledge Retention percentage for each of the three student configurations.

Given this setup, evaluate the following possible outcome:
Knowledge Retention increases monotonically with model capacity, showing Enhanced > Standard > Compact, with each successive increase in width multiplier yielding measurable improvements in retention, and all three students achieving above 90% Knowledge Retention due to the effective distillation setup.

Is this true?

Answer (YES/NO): NO